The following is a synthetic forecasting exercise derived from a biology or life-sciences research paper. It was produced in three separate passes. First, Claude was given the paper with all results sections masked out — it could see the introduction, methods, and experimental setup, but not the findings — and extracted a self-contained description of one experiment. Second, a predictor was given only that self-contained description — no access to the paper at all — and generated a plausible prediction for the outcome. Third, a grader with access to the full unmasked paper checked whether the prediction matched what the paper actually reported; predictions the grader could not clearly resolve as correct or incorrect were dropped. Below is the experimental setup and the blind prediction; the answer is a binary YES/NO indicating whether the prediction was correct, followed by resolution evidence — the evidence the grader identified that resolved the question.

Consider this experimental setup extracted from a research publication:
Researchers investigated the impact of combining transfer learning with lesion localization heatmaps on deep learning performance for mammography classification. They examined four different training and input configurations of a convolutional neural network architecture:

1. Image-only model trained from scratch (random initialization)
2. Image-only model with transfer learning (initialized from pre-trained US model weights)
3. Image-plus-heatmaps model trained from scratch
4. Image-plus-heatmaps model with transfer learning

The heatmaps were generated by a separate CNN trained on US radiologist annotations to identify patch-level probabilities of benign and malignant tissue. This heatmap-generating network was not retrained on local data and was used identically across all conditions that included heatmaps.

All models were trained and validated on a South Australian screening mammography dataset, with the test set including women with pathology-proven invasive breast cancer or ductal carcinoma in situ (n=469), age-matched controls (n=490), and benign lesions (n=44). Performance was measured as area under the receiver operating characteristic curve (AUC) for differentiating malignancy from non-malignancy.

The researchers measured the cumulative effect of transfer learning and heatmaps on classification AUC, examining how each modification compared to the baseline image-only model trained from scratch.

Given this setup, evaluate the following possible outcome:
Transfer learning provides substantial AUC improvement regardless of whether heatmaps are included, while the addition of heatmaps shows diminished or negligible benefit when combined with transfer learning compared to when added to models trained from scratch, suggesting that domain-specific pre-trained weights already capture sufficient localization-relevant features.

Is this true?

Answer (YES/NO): NO